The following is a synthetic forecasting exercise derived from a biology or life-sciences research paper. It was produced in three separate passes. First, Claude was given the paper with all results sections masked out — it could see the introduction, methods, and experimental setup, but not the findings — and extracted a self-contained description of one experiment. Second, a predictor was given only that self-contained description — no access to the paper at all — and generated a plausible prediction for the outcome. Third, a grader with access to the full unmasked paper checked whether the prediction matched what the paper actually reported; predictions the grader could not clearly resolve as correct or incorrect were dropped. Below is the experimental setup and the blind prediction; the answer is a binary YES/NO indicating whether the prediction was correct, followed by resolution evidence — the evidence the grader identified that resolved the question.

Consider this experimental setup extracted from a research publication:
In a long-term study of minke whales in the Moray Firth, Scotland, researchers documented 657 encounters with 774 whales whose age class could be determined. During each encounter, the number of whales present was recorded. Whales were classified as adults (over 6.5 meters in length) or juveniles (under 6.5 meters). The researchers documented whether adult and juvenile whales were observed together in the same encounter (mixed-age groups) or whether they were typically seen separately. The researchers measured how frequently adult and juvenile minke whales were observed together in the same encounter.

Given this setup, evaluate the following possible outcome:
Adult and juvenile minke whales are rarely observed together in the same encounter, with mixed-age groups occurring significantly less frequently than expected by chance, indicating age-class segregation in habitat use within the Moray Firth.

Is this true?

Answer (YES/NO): NO